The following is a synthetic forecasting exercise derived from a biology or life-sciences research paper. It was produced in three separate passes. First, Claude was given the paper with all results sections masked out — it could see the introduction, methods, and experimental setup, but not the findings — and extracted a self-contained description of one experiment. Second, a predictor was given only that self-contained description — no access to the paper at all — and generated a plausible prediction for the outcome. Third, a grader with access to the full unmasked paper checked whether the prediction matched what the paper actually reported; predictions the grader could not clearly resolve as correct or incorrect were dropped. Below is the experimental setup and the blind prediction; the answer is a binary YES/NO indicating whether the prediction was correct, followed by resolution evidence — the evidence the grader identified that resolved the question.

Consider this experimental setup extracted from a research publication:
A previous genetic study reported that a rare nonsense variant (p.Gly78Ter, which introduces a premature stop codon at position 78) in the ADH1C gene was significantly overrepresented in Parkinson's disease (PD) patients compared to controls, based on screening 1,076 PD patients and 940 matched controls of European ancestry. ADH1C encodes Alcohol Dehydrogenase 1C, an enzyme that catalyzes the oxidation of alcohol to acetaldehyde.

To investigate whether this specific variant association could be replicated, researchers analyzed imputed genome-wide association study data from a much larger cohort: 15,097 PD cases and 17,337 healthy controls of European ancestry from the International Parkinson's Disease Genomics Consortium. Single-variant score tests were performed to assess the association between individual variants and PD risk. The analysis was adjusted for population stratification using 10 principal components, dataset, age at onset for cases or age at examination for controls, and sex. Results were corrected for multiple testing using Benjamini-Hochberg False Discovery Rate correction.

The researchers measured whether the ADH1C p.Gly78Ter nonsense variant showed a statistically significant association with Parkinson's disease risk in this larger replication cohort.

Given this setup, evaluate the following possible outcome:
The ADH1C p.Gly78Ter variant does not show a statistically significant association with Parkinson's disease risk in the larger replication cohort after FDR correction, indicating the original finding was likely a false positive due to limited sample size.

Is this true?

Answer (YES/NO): YES